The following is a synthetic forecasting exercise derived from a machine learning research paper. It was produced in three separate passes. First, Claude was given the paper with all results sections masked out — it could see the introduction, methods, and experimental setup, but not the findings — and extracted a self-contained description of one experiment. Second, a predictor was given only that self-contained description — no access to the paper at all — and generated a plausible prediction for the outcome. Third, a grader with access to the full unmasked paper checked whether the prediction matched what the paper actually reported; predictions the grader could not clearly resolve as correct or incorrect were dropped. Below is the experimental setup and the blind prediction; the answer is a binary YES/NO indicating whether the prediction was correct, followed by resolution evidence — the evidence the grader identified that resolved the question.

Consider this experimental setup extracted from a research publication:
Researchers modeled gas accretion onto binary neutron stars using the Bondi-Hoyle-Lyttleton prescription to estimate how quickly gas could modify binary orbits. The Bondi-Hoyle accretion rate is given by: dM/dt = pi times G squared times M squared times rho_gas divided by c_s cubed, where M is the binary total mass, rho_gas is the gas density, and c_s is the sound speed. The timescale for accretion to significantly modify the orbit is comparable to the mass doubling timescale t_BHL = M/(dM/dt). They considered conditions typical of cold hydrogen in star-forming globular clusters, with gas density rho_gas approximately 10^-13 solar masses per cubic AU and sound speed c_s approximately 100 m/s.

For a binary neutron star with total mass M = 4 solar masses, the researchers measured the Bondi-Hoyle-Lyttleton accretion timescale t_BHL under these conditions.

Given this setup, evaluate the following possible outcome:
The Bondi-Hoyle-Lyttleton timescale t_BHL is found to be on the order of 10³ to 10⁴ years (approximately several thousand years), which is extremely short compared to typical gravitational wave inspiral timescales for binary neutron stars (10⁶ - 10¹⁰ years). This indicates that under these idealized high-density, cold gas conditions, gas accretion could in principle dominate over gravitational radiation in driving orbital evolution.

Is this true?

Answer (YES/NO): YES